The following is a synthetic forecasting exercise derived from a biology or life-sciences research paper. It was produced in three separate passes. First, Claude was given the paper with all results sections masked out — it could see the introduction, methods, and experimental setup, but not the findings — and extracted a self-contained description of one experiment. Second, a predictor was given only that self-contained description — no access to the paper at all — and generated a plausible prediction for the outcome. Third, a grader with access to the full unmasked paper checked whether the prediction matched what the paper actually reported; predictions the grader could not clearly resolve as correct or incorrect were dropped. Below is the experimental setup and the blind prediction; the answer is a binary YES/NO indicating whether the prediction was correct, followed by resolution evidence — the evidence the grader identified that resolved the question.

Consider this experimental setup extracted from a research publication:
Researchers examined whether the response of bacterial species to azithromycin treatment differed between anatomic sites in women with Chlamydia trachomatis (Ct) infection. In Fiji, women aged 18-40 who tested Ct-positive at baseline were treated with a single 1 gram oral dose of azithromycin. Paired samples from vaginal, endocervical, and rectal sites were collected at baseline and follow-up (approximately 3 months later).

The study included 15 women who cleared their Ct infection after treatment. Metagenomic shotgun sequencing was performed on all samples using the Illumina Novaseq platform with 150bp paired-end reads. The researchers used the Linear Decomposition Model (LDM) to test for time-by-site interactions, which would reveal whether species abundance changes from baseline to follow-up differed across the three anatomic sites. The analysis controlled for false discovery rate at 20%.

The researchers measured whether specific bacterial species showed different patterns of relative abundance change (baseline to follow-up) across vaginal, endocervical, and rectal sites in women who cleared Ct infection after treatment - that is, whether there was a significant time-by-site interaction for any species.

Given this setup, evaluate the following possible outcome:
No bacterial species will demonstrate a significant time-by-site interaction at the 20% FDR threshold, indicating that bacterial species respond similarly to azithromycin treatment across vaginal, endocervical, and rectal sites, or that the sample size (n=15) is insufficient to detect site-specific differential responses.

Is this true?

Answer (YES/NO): NO